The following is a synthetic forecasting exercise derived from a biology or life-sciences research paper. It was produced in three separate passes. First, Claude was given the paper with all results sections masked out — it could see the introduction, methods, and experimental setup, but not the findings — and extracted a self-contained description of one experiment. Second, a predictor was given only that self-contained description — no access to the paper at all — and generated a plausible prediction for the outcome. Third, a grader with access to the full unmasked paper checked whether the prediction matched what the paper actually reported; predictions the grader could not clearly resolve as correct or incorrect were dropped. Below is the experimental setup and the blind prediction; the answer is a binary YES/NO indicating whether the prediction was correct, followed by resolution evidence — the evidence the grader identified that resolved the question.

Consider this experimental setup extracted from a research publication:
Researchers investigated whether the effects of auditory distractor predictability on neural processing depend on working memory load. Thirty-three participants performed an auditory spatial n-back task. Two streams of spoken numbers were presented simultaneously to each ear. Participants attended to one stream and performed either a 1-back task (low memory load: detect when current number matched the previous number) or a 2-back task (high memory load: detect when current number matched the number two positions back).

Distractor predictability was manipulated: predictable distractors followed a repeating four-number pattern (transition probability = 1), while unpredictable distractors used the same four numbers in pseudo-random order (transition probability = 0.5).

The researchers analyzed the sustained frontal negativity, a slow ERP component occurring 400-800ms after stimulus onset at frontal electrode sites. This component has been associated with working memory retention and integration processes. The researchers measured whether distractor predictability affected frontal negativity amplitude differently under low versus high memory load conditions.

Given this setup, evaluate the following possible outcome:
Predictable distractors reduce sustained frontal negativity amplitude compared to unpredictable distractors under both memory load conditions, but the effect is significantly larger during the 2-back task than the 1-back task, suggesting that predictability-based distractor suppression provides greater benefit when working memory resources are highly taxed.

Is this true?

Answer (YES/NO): NO